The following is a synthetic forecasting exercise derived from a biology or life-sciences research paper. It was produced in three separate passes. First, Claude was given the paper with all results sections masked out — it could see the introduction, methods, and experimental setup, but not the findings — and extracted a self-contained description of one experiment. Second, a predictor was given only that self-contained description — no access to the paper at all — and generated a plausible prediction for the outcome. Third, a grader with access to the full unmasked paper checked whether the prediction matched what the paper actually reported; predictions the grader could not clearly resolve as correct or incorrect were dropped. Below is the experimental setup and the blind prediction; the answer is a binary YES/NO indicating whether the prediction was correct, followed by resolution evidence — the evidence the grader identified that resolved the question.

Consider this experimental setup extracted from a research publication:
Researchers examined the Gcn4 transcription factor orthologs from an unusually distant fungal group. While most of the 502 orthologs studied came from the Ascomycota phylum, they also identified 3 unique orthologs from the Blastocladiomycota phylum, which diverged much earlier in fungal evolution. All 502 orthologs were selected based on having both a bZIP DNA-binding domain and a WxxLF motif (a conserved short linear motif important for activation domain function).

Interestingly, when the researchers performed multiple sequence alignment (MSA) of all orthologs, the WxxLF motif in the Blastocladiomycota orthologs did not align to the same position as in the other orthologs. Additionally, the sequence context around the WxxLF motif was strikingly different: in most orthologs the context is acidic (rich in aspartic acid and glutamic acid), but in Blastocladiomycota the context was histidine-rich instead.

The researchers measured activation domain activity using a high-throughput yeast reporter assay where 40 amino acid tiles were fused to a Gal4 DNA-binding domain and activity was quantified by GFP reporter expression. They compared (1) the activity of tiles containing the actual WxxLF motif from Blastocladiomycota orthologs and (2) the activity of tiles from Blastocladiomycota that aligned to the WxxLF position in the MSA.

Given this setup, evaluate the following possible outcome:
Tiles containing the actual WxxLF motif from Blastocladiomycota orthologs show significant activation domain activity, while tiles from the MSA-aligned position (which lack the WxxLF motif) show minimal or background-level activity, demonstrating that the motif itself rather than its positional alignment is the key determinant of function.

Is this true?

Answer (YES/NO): YES